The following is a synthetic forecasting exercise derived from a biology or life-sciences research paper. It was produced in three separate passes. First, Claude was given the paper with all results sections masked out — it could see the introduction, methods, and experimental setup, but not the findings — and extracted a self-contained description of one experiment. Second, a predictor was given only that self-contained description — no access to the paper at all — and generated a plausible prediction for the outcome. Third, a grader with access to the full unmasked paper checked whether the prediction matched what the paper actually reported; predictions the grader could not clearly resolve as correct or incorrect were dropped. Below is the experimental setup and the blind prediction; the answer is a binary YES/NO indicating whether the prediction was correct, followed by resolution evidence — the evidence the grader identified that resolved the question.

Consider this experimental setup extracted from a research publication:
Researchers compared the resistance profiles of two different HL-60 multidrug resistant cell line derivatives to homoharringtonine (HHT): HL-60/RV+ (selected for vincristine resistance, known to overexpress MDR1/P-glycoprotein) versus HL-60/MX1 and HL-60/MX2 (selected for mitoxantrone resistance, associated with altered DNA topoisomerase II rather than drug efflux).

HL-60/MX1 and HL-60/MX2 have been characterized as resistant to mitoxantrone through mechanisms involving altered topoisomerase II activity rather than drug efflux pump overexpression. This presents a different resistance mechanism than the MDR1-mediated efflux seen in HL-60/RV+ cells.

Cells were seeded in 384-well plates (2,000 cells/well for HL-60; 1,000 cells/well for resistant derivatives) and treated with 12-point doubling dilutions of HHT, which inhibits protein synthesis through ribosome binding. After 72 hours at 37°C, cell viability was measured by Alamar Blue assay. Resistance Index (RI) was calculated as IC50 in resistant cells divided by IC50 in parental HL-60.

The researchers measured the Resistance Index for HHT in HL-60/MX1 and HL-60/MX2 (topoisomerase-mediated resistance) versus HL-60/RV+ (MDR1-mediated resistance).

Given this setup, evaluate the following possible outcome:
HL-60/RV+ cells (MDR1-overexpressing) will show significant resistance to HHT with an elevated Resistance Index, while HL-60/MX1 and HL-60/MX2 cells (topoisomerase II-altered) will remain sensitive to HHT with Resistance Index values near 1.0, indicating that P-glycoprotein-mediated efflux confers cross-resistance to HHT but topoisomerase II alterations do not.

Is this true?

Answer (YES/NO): YES